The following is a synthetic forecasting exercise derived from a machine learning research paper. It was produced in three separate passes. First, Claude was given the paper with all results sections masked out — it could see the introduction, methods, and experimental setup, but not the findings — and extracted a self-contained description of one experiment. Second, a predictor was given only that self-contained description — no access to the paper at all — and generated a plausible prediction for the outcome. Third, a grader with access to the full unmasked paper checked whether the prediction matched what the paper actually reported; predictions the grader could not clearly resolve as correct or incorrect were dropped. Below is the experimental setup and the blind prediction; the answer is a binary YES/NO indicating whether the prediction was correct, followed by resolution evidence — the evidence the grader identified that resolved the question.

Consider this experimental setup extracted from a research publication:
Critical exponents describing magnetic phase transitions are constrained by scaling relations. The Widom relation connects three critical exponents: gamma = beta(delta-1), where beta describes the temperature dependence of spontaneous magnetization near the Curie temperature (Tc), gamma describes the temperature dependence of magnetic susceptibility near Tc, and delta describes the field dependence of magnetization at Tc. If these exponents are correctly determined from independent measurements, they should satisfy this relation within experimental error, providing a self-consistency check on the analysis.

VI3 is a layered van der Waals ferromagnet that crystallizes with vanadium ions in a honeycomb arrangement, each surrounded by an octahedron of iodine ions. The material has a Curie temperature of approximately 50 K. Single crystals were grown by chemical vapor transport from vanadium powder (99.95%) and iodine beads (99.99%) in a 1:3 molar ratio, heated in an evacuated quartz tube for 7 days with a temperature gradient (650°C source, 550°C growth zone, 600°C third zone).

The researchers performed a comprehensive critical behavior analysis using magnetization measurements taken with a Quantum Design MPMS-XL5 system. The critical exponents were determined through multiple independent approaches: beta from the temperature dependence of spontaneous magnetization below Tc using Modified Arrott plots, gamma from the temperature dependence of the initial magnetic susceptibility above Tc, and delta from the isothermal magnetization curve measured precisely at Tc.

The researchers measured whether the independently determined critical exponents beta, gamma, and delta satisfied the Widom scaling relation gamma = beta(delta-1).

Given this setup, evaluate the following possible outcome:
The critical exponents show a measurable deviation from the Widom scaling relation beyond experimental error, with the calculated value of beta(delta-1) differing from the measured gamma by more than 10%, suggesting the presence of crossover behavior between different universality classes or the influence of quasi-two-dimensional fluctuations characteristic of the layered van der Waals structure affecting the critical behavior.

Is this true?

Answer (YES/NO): NO